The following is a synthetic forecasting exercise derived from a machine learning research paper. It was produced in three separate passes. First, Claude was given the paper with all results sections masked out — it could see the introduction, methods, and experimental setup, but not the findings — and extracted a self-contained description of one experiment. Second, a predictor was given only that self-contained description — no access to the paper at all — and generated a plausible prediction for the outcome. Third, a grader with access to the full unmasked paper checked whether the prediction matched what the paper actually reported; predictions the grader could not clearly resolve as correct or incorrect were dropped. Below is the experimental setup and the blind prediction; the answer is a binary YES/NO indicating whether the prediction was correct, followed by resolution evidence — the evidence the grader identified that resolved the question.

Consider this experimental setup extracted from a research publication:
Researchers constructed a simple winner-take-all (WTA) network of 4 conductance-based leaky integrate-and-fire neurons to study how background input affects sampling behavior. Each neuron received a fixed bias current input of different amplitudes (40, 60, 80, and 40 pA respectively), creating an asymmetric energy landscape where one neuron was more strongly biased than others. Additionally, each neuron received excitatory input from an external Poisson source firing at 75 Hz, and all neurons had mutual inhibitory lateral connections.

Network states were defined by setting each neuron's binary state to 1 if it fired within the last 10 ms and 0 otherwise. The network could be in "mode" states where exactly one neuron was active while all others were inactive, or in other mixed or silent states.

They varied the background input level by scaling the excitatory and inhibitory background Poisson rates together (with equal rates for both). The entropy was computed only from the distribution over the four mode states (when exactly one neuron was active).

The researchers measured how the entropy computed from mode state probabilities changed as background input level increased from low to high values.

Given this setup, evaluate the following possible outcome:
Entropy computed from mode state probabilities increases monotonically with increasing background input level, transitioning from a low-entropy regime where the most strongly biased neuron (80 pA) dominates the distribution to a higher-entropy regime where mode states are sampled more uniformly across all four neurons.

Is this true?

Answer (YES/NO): YES